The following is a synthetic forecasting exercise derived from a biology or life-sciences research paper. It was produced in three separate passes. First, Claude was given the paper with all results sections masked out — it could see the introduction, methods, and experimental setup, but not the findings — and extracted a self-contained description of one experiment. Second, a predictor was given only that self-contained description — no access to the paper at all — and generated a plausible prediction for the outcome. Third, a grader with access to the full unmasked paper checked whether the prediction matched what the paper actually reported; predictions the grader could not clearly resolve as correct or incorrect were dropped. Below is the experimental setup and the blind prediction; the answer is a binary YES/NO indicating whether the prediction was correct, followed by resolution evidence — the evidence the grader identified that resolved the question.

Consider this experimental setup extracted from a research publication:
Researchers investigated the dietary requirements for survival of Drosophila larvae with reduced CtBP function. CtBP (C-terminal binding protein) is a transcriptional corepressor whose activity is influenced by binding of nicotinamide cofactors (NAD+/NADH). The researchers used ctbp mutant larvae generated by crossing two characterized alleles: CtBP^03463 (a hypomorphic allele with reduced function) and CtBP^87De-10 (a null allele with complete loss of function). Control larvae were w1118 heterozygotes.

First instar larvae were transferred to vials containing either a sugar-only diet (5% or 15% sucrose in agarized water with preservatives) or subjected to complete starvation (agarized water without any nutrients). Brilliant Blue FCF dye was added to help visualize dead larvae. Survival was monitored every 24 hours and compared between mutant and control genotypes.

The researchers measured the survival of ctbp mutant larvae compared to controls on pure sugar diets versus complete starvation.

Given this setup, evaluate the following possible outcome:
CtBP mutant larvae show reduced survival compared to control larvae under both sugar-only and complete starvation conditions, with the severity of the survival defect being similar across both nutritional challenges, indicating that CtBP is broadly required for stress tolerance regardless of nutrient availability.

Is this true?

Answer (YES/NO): NO